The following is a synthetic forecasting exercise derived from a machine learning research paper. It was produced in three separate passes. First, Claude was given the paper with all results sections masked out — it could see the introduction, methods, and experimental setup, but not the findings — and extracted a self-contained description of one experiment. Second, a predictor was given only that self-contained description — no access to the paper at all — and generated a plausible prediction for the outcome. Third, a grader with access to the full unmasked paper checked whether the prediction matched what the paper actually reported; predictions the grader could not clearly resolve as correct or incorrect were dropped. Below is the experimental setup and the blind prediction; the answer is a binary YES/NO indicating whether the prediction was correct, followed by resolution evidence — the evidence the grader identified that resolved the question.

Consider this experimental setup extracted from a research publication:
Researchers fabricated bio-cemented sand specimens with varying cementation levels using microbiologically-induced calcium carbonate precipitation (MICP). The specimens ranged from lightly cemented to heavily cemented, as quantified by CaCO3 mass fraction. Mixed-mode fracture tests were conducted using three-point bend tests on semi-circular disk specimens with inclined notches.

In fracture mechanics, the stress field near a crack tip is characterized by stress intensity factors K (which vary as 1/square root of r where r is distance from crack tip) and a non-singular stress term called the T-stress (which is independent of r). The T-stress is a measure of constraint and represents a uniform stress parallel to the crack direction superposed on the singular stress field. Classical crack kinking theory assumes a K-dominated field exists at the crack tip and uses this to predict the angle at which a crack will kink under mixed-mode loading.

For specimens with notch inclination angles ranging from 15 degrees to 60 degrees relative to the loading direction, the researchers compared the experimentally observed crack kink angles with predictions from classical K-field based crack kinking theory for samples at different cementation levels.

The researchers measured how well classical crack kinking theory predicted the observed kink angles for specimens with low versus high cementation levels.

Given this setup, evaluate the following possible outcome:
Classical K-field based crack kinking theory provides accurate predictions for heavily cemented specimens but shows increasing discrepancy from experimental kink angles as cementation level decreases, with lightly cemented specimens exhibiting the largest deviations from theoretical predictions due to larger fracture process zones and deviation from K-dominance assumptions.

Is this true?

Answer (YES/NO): YES